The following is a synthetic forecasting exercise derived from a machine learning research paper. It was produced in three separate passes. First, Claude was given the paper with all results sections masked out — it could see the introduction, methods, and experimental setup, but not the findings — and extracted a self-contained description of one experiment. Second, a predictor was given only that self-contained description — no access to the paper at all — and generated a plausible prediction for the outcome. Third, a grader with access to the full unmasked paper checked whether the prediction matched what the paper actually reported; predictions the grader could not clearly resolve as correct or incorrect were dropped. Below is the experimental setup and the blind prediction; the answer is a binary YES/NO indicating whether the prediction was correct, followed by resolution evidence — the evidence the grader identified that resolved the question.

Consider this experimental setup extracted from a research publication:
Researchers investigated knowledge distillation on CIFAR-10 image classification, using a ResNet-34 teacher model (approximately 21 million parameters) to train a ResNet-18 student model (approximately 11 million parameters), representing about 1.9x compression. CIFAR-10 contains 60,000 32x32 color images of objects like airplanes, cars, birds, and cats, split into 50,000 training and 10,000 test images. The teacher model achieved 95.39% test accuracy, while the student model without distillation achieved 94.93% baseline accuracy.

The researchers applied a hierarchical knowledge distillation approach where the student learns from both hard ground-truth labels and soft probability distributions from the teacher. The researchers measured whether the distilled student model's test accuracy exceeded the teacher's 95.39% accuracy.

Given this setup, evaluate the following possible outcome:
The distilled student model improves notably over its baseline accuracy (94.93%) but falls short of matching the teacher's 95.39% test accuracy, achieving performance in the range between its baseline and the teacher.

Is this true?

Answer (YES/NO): NO